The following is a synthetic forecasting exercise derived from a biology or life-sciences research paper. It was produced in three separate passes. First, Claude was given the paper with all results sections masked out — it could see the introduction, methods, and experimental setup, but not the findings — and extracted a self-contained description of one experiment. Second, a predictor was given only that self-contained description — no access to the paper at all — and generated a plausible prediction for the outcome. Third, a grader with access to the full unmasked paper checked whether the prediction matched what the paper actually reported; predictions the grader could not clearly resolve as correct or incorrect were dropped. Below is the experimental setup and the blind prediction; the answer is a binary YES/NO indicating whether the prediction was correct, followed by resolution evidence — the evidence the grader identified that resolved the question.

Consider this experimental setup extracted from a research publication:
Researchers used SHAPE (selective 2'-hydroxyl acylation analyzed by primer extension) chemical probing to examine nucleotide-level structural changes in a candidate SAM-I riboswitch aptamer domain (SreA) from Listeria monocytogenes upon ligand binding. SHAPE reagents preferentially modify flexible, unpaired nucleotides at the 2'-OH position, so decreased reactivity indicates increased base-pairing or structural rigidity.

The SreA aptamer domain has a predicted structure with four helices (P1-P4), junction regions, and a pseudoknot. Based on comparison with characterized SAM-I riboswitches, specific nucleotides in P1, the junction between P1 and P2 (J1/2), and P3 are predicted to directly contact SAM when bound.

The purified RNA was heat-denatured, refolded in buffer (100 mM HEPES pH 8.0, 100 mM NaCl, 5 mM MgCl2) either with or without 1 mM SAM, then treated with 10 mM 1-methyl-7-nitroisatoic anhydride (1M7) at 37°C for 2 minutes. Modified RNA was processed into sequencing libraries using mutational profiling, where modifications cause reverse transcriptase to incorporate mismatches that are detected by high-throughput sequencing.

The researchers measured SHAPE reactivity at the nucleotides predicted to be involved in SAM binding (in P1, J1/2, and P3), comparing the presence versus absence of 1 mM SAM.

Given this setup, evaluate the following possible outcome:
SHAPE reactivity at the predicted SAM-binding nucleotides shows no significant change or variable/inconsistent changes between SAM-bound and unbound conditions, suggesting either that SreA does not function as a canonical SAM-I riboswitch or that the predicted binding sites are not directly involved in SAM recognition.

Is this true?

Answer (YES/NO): NO